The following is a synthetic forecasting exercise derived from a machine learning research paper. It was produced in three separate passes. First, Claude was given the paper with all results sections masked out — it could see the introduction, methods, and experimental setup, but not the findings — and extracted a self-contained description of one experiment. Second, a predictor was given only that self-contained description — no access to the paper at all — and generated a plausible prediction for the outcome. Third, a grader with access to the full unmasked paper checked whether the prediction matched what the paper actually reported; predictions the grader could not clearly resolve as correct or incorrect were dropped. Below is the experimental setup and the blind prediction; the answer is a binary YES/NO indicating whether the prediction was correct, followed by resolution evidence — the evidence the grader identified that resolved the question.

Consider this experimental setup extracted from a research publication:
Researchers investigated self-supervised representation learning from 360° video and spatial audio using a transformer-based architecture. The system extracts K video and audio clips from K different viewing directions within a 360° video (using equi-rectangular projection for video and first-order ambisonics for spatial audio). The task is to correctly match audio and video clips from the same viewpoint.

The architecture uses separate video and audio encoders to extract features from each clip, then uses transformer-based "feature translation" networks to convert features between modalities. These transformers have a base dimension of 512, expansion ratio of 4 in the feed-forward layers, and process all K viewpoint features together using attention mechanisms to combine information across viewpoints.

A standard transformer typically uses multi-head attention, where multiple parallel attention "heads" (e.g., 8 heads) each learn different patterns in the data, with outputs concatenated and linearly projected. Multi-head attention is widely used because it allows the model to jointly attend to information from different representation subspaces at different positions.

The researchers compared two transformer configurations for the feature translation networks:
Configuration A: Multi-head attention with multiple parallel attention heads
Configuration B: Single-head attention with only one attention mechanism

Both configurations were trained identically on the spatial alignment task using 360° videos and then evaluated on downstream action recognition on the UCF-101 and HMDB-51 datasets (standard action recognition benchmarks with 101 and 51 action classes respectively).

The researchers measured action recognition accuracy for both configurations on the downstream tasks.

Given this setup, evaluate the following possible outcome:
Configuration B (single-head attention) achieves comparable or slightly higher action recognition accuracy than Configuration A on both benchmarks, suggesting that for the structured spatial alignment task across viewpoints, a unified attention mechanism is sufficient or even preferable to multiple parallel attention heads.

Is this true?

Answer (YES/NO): YES